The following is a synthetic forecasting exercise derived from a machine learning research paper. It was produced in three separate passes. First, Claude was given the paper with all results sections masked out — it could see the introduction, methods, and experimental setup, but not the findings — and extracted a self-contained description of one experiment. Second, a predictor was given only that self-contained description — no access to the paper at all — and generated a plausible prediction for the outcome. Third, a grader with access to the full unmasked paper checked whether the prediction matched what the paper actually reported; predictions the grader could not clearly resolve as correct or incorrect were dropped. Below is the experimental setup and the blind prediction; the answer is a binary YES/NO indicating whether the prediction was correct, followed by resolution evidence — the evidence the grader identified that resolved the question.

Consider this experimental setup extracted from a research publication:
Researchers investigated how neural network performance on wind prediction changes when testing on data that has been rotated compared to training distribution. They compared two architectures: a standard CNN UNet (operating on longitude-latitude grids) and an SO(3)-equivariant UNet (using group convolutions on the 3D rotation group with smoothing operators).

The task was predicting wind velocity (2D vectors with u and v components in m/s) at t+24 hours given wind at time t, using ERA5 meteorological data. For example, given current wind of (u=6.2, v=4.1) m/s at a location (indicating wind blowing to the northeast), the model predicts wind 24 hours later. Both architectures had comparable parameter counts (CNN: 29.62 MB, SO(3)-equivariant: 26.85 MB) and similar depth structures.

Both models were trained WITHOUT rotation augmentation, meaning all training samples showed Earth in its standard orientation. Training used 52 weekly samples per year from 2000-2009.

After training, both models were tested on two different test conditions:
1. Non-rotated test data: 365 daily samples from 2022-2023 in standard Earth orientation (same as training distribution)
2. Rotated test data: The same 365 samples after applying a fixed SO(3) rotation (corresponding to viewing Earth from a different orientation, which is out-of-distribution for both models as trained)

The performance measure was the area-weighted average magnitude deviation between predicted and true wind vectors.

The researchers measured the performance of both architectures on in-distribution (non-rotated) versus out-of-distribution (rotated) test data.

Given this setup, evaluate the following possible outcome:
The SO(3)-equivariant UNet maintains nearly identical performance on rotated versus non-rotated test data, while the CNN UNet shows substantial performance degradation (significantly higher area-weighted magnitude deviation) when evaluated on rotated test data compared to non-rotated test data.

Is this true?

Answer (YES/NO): YES